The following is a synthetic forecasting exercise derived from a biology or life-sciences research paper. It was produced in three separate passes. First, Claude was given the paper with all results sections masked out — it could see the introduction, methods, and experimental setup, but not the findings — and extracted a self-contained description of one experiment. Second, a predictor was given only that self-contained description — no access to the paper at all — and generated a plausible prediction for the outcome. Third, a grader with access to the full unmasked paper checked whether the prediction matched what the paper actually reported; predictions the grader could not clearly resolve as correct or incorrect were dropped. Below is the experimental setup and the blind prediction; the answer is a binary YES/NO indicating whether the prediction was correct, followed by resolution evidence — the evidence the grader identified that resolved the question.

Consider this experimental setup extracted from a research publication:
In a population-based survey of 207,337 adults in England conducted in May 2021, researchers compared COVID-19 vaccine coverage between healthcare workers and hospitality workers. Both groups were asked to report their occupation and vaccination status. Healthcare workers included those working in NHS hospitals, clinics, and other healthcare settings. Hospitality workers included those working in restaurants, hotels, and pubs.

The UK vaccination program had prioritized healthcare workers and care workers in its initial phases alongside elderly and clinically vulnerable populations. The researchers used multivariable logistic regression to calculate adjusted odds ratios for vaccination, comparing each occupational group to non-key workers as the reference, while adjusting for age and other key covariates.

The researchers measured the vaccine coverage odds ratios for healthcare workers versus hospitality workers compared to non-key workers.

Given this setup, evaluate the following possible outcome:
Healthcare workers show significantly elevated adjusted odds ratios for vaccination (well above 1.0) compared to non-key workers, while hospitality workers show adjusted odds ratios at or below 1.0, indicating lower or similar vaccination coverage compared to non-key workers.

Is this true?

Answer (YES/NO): YES